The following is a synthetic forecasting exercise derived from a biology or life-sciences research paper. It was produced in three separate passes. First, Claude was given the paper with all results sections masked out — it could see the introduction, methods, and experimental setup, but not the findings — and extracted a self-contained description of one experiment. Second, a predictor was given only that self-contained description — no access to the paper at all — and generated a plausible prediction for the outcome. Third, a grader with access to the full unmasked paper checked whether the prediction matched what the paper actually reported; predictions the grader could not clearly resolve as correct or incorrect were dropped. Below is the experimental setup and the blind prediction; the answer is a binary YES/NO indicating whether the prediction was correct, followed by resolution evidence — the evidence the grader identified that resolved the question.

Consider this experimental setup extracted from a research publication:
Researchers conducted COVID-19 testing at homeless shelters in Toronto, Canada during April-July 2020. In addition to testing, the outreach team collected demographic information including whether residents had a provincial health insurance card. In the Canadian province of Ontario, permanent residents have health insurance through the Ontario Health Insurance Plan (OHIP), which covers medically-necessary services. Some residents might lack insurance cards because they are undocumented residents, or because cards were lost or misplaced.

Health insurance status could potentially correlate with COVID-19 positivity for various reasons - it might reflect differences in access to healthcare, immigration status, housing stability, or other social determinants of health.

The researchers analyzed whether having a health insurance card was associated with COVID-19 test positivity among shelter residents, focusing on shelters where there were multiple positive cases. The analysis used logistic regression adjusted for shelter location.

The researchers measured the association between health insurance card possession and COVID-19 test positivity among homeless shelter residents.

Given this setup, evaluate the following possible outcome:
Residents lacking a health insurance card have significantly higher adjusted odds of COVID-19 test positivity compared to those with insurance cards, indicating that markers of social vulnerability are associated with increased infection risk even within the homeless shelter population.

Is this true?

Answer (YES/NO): YES